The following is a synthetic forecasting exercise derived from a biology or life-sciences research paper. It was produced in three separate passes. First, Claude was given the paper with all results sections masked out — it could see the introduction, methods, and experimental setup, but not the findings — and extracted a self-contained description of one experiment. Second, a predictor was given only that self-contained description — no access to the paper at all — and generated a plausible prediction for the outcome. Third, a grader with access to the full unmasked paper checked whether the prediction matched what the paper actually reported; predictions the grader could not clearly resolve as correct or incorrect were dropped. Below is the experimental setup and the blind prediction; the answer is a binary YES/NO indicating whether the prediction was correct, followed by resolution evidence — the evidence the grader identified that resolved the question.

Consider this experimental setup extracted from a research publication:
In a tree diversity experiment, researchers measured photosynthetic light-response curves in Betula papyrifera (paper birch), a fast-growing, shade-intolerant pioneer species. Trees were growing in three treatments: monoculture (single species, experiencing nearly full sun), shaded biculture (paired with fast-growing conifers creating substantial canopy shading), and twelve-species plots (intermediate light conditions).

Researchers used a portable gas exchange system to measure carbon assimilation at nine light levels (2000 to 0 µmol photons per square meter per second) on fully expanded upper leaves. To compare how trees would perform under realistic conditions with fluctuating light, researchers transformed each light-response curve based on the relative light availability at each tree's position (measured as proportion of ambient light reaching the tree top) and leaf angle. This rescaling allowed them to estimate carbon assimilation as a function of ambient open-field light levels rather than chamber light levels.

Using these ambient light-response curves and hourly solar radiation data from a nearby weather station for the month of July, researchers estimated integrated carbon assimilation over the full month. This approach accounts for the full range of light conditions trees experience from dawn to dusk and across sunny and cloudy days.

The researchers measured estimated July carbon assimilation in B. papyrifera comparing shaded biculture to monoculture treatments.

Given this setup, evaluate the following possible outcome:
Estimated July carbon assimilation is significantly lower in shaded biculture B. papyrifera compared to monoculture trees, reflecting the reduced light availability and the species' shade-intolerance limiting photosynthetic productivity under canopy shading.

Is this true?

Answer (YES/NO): YES